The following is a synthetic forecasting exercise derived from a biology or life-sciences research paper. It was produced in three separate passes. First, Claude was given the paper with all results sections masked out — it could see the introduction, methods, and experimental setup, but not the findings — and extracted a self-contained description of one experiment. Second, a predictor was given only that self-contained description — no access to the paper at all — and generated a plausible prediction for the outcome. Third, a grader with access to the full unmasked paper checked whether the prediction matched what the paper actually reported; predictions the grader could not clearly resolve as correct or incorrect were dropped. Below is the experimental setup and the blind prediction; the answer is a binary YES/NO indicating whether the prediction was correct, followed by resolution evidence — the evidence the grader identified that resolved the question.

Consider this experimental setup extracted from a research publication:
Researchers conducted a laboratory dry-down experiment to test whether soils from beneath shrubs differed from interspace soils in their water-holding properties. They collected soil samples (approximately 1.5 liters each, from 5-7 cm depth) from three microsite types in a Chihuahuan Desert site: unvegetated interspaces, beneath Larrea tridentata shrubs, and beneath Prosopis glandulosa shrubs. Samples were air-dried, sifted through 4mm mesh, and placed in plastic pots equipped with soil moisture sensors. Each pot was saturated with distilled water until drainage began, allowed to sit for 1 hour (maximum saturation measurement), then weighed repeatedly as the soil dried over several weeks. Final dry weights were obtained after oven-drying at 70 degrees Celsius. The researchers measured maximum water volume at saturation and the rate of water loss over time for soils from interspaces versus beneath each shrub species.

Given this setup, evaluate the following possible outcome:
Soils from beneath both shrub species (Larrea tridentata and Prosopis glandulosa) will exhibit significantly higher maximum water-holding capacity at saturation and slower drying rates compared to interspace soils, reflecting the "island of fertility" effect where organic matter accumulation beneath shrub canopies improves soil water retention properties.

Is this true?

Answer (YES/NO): NO